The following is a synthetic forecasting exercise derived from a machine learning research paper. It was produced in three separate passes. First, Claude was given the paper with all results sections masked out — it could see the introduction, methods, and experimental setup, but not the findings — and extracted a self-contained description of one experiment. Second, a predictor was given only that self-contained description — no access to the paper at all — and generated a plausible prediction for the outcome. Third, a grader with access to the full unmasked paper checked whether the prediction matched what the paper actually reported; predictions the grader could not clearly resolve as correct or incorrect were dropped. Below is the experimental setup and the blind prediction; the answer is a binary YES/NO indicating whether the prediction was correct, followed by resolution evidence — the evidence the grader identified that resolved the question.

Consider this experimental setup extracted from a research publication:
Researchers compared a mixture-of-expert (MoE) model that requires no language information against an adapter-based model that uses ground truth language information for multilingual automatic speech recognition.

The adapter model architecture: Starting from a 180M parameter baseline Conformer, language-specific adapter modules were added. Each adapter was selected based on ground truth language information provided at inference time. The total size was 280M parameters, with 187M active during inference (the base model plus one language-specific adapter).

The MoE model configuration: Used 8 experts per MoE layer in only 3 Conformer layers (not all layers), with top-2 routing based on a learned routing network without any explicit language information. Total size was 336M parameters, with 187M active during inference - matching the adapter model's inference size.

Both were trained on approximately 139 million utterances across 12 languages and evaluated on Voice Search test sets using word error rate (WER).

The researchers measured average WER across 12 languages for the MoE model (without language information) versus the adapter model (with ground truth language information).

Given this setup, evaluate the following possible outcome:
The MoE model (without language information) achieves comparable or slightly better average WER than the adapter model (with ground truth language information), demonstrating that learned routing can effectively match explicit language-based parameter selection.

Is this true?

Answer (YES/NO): NO